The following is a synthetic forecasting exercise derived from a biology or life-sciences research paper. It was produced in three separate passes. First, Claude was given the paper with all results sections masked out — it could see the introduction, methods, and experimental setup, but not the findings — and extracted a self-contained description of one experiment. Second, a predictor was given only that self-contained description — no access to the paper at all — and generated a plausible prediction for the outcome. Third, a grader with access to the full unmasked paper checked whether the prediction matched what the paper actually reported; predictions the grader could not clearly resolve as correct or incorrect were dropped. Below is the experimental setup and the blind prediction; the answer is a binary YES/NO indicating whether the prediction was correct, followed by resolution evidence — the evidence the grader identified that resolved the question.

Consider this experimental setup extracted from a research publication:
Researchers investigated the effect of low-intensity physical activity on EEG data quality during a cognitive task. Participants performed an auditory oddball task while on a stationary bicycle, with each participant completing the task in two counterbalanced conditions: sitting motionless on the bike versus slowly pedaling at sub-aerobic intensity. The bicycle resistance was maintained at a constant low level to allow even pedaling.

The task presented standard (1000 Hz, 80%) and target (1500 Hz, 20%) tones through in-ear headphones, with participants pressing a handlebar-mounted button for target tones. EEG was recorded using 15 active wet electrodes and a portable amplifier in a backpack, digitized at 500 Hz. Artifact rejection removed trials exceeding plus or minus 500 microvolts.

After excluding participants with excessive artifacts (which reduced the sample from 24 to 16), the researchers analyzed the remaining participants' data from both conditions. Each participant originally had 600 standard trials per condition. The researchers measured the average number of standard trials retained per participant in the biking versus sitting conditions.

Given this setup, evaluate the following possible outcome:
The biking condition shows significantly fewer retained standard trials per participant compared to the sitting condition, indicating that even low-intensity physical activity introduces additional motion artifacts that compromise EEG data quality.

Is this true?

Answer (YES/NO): NO